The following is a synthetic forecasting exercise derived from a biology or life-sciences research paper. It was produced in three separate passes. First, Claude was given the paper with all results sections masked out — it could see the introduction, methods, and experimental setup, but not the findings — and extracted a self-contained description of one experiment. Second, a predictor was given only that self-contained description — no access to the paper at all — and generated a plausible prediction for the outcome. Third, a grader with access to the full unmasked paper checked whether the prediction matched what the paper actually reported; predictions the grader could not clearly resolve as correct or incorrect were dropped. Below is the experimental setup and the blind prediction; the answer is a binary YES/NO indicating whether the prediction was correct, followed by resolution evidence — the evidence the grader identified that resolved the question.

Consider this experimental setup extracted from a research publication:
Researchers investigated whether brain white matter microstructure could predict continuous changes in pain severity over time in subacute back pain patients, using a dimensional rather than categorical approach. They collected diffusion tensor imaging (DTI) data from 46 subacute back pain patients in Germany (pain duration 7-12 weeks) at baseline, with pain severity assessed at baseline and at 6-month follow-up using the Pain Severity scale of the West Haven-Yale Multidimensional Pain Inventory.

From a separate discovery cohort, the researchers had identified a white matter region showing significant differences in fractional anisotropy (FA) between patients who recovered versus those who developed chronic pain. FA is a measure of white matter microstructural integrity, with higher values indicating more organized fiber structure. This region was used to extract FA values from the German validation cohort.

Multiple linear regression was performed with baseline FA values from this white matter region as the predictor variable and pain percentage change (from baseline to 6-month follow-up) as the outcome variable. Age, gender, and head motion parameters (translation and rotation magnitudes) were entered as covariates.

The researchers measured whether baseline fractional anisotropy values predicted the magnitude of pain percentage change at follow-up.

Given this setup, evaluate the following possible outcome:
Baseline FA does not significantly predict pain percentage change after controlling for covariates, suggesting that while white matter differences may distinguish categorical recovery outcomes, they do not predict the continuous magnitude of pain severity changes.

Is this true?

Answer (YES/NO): NO